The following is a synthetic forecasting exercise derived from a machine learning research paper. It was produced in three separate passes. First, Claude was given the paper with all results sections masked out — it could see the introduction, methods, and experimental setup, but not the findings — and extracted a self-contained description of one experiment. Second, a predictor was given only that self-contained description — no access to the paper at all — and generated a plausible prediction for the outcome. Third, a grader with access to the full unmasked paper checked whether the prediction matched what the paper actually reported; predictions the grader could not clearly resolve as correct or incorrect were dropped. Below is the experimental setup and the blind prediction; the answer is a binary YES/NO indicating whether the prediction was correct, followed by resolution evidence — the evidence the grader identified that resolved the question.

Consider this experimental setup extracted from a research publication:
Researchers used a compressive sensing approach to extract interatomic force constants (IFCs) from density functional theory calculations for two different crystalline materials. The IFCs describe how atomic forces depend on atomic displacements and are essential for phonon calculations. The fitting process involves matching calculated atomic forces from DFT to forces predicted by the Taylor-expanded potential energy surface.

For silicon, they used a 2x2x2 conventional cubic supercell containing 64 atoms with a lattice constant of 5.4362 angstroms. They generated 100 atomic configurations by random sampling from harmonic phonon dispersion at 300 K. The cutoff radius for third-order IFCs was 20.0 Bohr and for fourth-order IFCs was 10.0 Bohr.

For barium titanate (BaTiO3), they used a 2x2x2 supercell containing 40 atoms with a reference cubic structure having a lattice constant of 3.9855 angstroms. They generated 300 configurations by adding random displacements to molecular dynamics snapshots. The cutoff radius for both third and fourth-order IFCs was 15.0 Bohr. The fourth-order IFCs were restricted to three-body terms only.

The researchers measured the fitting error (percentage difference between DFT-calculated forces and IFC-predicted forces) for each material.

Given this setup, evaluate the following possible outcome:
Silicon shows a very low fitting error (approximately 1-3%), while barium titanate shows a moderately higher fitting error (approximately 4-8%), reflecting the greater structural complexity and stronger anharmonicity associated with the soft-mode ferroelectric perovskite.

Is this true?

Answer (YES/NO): NO